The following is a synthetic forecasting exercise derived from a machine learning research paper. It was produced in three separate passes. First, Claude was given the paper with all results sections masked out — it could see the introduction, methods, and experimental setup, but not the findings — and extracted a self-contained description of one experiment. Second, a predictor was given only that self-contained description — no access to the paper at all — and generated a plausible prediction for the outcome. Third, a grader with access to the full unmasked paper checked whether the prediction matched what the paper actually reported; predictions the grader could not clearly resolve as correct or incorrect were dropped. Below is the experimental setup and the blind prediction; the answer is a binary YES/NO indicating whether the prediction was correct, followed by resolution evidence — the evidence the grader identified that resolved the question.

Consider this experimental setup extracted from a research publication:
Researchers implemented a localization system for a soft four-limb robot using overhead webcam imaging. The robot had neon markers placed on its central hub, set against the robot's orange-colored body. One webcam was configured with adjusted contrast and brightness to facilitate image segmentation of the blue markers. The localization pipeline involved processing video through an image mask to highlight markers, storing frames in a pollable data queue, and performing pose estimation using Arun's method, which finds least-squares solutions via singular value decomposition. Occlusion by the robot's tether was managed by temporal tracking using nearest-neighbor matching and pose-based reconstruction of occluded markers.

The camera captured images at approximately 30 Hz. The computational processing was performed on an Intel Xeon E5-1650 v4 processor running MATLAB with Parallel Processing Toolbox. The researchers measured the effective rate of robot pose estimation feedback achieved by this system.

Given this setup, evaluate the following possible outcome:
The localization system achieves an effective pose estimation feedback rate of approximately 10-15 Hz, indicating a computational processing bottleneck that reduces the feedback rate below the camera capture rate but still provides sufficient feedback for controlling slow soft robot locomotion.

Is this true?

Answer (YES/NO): NO